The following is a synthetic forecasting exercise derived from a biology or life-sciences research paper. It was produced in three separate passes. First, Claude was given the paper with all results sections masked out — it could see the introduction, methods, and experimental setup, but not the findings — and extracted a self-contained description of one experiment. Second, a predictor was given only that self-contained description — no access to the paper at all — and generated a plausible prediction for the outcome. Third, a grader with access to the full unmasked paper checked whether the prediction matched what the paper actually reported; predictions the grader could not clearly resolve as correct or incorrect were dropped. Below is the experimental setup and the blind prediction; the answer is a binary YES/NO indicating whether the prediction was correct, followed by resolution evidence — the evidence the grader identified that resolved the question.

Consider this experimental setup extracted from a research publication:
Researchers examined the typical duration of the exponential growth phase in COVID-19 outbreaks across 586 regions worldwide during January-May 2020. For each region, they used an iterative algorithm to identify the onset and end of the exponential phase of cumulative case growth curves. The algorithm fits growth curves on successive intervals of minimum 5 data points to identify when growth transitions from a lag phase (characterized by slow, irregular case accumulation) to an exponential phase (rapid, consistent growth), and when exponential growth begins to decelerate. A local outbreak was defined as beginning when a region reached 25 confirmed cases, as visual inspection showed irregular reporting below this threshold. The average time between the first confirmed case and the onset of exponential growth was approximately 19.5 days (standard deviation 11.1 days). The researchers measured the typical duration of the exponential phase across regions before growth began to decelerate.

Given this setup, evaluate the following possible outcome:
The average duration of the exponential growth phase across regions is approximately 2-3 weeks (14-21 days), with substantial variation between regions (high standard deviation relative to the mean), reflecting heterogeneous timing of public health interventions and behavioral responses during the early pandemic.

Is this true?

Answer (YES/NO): NO